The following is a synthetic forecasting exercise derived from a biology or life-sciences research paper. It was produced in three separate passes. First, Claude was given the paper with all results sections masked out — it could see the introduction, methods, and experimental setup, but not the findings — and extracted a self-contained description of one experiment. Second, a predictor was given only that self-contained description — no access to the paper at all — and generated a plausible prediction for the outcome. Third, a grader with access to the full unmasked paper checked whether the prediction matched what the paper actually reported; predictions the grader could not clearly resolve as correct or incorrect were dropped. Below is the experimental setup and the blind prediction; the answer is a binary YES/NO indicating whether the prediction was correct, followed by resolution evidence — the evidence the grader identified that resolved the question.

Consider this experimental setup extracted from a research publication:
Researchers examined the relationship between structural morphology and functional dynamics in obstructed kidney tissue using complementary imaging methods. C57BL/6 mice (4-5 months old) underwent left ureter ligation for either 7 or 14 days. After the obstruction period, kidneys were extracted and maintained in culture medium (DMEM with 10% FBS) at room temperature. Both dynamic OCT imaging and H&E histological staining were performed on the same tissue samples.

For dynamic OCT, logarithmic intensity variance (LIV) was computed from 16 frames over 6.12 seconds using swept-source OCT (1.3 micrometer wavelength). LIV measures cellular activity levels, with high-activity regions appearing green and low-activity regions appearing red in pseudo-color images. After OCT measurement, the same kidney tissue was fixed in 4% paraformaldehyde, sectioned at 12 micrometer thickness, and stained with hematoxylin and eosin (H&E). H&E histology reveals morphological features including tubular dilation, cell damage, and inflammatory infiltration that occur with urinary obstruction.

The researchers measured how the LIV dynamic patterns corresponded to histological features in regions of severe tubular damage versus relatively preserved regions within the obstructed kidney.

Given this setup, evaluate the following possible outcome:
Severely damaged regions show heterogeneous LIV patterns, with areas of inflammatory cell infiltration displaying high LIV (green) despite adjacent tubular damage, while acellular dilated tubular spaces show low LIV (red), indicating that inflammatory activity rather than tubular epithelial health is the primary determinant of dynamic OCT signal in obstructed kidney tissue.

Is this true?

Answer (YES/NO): NO